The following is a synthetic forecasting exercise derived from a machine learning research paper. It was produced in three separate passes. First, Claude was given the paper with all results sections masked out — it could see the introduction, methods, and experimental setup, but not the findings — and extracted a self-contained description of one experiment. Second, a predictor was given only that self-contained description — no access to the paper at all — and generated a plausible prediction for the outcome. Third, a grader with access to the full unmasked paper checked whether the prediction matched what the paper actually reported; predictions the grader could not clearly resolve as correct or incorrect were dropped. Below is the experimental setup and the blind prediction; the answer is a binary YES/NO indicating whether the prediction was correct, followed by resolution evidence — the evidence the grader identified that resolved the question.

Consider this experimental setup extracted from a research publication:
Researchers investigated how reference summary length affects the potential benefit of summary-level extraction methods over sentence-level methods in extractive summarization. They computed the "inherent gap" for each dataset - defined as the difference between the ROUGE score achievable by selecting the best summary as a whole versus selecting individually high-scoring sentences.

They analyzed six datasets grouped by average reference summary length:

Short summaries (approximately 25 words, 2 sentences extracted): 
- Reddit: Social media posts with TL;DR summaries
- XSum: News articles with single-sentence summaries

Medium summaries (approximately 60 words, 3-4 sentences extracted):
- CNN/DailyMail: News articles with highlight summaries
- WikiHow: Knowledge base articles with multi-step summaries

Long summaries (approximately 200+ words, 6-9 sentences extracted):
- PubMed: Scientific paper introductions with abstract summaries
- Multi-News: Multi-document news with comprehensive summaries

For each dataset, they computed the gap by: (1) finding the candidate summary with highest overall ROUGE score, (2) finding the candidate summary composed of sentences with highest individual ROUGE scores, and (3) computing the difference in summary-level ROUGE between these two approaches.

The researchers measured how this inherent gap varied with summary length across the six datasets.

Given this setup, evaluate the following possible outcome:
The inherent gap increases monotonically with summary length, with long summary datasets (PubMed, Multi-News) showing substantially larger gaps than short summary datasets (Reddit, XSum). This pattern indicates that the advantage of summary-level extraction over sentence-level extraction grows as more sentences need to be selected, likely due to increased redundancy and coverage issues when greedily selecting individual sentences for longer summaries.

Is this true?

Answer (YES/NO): NO